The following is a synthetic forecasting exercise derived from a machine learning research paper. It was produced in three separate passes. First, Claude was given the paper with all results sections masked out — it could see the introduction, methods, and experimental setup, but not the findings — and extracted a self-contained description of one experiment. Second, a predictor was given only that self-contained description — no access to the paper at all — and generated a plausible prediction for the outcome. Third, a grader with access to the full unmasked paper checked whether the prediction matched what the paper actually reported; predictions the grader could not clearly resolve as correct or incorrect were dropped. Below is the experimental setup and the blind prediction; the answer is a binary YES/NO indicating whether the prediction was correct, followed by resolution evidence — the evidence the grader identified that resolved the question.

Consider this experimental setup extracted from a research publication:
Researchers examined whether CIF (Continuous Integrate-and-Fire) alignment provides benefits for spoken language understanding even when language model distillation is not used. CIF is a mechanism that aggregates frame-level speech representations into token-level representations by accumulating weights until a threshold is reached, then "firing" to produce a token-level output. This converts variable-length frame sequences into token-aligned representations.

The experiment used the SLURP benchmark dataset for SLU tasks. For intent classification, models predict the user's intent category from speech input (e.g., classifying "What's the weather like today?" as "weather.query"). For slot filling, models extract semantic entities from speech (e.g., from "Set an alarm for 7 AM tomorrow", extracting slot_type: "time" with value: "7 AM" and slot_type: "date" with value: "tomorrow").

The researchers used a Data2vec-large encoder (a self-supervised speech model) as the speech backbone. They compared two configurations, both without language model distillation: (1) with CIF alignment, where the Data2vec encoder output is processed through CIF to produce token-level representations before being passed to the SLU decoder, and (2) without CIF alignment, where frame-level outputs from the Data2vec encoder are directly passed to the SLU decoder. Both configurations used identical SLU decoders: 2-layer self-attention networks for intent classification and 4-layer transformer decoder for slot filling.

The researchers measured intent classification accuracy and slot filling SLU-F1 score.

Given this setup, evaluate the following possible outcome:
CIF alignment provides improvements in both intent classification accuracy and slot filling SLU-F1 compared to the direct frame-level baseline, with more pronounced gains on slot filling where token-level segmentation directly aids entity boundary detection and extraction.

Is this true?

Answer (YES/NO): YES